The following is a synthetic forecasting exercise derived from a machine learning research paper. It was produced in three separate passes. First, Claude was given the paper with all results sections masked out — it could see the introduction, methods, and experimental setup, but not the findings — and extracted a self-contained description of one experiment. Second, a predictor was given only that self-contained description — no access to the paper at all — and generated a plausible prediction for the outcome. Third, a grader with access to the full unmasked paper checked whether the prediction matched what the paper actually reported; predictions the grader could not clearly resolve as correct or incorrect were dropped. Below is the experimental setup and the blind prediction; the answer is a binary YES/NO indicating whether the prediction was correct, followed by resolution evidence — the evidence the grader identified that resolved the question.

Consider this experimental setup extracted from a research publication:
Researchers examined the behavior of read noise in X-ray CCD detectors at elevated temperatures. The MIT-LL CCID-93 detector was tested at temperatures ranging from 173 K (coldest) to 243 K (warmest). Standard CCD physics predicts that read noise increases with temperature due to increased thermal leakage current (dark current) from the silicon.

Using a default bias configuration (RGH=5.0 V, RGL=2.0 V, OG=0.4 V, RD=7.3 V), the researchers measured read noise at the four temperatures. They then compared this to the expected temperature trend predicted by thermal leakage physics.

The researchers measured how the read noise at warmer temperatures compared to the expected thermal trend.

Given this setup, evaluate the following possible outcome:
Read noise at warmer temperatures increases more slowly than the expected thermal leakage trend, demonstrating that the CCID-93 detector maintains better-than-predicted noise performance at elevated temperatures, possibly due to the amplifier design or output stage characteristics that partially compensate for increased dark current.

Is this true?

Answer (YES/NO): NO